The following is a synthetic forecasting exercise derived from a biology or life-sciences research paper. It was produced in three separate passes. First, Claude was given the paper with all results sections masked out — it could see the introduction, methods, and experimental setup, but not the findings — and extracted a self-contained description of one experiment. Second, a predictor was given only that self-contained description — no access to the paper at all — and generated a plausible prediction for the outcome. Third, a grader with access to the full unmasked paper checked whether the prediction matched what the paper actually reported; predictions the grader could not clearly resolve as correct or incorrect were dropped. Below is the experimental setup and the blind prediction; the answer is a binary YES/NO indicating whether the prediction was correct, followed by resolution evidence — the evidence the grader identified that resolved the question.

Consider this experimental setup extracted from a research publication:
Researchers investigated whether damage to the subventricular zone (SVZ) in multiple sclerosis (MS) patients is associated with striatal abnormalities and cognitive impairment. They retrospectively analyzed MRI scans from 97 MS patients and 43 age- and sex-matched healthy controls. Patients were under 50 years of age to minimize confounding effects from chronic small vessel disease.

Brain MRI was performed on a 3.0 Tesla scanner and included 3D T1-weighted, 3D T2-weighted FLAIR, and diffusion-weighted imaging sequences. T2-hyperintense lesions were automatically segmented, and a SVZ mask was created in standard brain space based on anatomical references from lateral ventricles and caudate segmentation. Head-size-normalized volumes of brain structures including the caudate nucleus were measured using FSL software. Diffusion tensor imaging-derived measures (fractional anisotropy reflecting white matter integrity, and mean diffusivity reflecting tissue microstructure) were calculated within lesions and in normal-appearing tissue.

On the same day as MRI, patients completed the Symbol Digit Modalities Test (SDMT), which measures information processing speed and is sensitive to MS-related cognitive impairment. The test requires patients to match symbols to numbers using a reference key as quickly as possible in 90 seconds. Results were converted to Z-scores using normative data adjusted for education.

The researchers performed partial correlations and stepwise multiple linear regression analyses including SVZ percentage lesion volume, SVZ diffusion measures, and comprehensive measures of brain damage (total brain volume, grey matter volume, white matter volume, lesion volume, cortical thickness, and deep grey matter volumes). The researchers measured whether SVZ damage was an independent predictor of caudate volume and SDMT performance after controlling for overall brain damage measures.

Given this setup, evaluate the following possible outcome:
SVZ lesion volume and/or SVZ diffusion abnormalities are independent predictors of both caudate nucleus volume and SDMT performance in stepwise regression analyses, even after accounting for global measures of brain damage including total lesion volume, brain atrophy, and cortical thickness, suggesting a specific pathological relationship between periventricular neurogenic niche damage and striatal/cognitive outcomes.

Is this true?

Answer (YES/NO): YES